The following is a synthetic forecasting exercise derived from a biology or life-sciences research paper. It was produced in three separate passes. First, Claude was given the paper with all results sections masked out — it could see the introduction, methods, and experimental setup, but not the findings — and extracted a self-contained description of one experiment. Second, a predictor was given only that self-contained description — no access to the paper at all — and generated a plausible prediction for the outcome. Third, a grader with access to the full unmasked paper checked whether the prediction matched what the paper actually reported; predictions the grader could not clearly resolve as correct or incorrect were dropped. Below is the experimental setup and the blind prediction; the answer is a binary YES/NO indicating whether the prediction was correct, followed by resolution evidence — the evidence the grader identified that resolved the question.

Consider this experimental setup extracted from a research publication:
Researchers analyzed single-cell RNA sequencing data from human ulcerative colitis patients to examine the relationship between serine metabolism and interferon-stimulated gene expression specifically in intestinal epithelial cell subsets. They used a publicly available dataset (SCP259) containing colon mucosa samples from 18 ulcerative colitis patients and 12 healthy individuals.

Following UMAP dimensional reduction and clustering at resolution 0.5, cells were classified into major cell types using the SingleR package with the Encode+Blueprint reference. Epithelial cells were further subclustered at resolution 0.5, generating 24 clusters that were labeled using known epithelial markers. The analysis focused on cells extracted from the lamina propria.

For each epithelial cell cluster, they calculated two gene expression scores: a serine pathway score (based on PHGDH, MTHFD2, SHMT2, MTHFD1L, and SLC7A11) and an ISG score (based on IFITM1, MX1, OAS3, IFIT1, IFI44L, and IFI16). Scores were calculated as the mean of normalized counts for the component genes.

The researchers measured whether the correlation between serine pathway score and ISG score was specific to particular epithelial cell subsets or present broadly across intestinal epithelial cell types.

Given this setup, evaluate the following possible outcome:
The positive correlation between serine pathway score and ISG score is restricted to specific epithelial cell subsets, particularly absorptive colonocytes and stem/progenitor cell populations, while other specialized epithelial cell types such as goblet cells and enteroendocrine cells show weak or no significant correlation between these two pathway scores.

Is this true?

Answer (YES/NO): NO